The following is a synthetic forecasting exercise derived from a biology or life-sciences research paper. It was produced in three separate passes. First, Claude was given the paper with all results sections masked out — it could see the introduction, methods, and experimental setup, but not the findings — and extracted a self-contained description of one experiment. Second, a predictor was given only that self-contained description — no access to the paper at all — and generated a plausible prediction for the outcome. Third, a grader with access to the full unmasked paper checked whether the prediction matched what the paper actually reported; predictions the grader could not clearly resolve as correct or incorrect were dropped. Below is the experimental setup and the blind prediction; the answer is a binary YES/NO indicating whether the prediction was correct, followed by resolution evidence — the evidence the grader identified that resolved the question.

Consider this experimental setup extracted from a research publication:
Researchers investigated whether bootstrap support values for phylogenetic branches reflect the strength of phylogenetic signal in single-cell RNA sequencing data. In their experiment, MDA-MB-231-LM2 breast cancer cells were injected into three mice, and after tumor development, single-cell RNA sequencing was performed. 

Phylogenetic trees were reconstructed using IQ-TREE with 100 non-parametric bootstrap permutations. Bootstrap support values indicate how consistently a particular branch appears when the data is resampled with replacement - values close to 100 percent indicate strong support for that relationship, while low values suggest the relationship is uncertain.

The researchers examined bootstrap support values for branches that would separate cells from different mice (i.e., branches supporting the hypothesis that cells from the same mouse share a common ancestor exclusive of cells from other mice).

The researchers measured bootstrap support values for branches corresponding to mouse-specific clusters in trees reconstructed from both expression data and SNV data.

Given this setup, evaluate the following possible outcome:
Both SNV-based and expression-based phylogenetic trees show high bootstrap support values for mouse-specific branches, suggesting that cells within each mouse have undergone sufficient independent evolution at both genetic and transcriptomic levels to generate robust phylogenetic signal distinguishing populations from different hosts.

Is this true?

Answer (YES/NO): NO